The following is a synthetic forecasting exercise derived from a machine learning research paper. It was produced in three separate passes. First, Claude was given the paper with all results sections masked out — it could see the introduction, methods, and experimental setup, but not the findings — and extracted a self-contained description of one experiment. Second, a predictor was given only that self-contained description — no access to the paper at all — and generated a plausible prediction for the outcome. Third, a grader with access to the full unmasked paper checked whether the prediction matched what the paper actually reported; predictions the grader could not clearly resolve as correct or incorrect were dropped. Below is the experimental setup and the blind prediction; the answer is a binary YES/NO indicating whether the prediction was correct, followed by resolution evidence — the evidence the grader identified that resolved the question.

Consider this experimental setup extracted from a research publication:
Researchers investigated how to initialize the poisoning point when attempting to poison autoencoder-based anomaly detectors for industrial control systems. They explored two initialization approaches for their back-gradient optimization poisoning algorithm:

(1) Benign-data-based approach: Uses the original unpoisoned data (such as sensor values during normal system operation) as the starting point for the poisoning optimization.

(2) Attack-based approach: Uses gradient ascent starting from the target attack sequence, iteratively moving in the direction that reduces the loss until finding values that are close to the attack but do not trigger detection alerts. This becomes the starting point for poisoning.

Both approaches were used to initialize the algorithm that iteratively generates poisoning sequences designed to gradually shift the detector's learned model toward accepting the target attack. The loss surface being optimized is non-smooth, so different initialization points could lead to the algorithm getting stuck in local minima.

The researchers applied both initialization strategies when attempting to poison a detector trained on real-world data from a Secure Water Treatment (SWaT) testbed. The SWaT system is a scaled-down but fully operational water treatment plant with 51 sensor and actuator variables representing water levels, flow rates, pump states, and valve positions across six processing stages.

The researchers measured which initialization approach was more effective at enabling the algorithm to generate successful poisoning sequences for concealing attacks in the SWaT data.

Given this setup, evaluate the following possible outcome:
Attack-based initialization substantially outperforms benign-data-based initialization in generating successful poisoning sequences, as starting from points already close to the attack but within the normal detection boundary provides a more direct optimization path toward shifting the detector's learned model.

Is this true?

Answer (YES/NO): YES